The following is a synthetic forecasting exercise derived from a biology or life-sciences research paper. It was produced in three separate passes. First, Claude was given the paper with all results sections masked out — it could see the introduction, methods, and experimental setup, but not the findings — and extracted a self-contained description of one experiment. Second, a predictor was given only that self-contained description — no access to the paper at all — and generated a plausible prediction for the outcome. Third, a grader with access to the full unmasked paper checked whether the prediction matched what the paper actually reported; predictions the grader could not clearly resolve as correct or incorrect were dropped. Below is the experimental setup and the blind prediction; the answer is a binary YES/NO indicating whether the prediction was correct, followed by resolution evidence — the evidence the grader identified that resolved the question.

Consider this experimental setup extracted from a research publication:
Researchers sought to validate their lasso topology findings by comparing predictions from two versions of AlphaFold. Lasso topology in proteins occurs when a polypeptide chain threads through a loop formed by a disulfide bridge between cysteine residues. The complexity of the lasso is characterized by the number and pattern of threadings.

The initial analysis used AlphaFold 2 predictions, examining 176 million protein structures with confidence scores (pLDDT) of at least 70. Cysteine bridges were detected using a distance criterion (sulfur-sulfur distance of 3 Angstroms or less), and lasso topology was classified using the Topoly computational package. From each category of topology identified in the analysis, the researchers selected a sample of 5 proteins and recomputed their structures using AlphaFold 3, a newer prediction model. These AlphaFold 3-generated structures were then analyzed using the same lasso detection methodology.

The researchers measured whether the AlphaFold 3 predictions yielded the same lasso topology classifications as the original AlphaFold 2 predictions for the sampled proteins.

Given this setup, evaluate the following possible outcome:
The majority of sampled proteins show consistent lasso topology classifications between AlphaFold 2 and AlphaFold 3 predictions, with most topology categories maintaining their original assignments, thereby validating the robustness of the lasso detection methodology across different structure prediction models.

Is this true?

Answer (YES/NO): YES